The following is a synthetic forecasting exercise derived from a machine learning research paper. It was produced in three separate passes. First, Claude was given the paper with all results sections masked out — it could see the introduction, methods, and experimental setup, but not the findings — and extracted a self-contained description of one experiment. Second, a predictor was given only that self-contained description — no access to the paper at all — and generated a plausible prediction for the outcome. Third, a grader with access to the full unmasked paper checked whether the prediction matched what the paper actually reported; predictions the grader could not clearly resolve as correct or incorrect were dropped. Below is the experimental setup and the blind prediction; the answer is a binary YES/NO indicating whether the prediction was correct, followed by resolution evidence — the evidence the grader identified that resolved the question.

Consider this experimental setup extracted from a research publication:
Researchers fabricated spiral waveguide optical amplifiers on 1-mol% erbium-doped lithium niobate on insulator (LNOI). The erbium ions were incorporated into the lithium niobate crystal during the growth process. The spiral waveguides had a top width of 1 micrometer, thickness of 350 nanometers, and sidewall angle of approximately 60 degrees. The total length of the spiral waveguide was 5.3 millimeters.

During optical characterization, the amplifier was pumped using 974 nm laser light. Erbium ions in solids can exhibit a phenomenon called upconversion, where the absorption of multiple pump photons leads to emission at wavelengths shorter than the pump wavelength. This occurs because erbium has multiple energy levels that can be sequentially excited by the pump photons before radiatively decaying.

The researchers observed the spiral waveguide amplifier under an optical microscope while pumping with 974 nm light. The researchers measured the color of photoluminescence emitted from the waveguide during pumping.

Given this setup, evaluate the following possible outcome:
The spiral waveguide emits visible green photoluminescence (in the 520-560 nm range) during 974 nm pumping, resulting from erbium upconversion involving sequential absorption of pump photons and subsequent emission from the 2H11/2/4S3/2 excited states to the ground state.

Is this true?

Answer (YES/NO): YES